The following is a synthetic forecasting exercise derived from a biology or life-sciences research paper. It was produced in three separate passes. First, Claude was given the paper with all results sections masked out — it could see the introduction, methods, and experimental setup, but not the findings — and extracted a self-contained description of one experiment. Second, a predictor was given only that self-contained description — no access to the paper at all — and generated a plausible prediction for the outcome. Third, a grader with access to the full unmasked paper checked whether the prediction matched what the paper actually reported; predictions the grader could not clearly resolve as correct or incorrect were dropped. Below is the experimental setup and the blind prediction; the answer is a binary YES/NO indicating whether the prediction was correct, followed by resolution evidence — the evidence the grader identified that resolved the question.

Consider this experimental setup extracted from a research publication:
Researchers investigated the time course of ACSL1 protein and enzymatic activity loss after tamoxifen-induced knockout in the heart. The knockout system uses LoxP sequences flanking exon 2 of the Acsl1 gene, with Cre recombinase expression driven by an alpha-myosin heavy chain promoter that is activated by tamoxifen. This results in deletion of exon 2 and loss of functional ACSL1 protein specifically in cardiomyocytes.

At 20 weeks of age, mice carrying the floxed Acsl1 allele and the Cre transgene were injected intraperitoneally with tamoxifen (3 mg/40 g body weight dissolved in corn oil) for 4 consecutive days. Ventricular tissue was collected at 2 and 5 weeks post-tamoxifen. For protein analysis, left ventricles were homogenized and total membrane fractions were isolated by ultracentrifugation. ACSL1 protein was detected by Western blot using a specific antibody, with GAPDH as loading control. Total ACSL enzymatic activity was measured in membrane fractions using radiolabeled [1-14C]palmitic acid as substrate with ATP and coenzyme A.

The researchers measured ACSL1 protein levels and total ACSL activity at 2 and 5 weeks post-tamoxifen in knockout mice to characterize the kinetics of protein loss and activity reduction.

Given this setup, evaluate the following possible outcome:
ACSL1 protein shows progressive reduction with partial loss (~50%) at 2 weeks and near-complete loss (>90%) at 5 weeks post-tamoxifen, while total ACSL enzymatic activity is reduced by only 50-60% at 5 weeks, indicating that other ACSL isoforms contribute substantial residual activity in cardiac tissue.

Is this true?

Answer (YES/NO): NO